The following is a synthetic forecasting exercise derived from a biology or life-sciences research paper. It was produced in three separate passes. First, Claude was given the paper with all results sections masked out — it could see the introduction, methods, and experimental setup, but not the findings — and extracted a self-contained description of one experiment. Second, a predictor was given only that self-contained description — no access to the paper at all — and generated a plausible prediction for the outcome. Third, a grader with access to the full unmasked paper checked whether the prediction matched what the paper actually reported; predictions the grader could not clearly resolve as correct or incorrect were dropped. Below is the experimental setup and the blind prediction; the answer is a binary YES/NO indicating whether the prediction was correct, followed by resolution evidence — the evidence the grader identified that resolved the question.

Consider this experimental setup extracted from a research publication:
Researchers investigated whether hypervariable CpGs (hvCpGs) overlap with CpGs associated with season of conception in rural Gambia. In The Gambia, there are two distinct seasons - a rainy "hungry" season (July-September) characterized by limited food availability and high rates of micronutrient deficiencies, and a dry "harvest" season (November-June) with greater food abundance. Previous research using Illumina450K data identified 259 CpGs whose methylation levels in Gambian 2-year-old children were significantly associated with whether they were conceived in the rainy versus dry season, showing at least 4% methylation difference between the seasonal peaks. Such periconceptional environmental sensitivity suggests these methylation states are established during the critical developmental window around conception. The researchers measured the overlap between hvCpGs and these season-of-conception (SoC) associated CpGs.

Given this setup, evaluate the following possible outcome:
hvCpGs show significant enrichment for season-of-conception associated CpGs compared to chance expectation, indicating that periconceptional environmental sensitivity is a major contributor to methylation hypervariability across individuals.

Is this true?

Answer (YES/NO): YES